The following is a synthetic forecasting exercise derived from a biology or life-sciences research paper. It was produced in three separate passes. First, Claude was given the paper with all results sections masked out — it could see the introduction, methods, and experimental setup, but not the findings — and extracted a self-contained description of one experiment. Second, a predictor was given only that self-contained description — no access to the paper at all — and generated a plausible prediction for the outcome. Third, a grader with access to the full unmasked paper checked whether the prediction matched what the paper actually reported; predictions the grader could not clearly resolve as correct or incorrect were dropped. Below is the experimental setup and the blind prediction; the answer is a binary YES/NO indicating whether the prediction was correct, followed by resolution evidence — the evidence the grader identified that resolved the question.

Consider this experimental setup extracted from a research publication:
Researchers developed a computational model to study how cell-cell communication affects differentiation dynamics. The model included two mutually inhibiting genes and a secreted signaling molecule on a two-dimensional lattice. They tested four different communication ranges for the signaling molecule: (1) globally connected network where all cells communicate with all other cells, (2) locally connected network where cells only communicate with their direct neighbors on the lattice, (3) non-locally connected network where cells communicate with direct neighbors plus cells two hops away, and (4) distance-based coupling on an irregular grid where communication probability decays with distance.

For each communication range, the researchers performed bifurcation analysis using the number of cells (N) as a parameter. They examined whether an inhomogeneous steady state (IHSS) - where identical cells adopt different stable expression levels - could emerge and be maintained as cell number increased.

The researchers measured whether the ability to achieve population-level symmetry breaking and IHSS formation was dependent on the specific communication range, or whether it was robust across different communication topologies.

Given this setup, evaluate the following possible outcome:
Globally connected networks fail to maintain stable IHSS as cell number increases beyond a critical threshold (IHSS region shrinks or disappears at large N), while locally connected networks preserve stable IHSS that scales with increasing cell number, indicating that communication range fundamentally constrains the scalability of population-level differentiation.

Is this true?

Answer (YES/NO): NO